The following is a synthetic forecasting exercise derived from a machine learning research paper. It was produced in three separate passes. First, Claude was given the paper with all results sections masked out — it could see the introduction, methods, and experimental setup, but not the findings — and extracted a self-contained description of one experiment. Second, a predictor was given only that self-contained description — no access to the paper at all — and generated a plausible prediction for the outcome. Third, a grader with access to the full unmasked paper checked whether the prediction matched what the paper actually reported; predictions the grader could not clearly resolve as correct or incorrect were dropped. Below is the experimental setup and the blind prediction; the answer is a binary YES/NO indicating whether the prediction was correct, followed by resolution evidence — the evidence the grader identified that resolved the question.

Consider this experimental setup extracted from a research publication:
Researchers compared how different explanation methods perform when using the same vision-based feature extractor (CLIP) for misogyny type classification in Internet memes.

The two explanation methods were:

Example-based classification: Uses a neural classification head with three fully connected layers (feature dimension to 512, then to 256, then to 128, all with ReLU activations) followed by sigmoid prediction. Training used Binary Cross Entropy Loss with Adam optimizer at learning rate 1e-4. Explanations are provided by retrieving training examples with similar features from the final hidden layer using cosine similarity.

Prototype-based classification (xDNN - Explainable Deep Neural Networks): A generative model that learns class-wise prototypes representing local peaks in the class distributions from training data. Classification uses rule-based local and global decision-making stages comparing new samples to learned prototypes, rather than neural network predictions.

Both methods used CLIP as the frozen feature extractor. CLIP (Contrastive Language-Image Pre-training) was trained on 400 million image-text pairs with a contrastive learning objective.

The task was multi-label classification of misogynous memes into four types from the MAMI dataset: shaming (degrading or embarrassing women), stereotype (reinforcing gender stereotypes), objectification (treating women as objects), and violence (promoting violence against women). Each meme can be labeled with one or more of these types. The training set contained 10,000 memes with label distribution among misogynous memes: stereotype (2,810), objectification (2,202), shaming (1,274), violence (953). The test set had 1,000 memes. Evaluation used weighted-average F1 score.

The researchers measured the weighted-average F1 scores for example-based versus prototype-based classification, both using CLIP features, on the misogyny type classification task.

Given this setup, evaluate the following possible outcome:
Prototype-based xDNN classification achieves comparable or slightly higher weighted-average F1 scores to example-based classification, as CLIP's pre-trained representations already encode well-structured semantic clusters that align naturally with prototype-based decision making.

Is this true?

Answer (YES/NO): NO